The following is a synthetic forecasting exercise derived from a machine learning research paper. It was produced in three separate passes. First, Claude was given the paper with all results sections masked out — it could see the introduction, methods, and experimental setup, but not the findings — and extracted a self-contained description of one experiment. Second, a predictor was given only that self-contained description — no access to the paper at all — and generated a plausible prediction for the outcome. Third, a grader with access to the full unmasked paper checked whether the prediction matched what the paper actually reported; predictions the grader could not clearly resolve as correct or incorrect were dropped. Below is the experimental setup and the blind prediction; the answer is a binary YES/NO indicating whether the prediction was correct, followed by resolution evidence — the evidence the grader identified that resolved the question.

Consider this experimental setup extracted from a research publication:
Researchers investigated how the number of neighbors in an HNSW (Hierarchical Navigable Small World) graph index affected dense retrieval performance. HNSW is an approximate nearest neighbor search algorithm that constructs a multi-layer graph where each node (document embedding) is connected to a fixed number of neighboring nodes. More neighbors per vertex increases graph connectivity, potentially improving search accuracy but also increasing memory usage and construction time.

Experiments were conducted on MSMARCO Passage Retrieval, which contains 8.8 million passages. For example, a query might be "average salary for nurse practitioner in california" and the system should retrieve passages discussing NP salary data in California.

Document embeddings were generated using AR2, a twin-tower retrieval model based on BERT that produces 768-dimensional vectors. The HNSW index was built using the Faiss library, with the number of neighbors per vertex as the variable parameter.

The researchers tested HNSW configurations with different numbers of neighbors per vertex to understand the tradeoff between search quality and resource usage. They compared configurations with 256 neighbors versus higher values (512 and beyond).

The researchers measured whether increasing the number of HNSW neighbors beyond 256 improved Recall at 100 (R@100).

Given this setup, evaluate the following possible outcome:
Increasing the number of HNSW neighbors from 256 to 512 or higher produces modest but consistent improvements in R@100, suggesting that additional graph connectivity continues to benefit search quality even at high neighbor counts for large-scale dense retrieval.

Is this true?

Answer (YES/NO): NO